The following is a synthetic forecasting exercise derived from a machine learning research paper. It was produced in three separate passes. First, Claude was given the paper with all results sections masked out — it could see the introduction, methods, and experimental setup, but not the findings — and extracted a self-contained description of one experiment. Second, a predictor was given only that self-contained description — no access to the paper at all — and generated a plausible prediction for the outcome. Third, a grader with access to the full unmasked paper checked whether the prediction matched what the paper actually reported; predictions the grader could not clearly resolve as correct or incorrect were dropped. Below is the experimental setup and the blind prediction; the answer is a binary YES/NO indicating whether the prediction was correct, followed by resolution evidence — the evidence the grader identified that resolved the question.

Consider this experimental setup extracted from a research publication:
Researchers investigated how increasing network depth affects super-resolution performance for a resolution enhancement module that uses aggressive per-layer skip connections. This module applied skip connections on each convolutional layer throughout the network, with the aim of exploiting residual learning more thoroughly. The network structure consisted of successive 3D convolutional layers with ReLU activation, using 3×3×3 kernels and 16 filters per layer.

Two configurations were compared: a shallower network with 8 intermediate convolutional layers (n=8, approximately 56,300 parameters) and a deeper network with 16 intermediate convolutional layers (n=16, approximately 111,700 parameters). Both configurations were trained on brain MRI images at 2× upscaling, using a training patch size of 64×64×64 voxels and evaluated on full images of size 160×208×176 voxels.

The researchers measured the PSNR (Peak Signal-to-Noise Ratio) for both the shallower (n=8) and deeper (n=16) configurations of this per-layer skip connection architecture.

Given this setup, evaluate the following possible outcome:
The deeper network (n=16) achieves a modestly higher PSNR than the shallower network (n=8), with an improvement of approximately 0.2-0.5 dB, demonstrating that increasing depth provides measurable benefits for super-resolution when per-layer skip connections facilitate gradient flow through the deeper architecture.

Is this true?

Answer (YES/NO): NO